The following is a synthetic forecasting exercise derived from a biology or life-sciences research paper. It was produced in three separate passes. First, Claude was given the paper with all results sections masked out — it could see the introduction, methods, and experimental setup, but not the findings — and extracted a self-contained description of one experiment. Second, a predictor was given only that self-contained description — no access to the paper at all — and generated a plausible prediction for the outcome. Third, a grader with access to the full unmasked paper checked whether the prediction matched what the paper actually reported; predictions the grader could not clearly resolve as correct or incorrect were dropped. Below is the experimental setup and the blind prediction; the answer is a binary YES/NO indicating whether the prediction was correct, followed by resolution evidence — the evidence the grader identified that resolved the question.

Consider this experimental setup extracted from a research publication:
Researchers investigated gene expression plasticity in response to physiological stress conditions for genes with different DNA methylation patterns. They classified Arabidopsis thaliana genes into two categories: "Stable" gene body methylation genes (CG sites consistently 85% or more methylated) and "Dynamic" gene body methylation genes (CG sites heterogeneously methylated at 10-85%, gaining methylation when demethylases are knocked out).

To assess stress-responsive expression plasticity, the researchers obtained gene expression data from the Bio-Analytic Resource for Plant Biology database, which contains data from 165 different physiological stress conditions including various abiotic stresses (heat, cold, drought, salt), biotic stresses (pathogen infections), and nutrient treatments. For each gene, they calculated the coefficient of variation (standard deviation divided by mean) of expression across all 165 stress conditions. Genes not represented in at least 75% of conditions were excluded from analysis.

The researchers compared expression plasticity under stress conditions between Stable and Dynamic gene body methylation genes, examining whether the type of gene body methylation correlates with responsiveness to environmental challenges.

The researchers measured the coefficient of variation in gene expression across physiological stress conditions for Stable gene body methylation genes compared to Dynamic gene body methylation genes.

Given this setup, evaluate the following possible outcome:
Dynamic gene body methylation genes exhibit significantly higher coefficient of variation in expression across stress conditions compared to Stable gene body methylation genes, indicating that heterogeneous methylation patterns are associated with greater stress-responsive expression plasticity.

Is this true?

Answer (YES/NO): YES